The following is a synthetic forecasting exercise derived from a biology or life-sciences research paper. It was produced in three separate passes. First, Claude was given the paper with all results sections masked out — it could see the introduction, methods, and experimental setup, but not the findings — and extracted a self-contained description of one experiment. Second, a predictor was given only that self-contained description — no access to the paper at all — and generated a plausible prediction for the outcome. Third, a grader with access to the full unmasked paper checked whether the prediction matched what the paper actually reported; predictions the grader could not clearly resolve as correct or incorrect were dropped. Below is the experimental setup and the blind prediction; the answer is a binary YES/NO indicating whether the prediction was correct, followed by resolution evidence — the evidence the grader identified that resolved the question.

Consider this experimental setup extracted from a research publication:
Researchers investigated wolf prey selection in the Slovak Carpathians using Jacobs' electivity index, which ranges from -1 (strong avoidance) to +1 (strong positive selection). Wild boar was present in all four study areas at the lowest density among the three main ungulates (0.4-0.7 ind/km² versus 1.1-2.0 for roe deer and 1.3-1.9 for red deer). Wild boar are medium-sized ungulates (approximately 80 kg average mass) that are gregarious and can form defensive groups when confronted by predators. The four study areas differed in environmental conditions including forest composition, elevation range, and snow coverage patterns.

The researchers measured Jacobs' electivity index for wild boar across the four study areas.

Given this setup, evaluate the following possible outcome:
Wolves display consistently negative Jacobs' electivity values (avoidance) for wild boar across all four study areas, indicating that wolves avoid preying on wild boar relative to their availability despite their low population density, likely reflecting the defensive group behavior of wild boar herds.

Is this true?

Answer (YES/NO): NO